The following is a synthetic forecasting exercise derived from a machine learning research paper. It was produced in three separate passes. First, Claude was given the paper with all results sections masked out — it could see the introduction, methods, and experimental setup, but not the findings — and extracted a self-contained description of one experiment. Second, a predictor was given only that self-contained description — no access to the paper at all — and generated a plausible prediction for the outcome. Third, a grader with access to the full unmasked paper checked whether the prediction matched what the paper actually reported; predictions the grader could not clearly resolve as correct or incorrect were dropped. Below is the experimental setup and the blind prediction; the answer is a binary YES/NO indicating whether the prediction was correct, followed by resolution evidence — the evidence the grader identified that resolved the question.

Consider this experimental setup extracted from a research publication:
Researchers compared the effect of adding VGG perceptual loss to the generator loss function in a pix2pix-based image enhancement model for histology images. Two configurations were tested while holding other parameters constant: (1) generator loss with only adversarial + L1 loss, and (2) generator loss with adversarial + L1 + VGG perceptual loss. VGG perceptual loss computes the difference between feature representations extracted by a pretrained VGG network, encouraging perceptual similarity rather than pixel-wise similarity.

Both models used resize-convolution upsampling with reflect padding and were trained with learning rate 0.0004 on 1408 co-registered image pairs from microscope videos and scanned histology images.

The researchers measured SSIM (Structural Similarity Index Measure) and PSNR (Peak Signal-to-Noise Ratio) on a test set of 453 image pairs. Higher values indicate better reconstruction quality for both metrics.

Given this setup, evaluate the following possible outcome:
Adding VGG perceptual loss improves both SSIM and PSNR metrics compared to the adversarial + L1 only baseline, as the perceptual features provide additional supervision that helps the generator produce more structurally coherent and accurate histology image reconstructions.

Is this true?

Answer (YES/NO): NO